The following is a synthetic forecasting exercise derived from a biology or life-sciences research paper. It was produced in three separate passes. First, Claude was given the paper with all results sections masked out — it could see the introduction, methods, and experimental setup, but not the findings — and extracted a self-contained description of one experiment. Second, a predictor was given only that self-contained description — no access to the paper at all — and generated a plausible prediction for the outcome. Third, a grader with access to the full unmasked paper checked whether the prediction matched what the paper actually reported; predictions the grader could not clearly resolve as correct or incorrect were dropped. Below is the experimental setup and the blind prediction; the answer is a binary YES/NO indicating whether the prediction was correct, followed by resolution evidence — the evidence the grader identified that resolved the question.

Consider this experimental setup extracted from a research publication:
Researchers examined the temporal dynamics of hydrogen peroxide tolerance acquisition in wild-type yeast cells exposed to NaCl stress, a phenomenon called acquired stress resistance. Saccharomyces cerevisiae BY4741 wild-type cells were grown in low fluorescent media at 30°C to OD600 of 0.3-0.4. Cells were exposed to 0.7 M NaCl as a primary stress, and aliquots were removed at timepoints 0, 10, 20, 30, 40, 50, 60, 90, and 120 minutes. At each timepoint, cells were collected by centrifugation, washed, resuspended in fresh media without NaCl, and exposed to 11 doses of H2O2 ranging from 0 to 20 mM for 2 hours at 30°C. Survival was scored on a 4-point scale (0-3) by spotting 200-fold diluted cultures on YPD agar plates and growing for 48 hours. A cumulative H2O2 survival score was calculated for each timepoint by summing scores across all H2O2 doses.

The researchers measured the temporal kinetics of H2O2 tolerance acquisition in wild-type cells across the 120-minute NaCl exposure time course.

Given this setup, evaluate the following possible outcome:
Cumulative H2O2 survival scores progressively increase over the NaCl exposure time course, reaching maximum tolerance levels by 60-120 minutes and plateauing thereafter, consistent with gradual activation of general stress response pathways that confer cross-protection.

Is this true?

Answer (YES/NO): NO